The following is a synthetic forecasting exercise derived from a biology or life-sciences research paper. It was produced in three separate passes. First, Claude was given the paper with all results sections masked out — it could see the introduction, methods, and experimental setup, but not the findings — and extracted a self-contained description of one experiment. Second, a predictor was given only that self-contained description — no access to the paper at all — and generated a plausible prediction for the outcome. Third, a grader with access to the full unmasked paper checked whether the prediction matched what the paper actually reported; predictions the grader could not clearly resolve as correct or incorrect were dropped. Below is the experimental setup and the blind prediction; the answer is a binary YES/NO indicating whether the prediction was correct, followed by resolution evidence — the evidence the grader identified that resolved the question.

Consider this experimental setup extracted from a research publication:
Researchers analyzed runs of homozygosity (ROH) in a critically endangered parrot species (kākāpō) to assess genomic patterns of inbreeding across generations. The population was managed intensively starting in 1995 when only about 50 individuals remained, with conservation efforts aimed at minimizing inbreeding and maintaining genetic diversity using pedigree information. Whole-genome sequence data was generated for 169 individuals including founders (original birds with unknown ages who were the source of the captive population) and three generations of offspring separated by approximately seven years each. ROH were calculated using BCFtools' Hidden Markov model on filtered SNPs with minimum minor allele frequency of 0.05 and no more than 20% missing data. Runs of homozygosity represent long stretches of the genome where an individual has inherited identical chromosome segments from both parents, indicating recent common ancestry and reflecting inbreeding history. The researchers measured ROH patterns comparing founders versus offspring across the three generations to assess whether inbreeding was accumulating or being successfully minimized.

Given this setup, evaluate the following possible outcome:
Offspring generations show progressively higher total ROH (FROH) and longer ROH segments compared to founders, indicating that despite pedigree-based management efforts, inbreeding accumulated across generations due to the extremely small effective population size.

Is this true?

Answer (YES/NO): NO